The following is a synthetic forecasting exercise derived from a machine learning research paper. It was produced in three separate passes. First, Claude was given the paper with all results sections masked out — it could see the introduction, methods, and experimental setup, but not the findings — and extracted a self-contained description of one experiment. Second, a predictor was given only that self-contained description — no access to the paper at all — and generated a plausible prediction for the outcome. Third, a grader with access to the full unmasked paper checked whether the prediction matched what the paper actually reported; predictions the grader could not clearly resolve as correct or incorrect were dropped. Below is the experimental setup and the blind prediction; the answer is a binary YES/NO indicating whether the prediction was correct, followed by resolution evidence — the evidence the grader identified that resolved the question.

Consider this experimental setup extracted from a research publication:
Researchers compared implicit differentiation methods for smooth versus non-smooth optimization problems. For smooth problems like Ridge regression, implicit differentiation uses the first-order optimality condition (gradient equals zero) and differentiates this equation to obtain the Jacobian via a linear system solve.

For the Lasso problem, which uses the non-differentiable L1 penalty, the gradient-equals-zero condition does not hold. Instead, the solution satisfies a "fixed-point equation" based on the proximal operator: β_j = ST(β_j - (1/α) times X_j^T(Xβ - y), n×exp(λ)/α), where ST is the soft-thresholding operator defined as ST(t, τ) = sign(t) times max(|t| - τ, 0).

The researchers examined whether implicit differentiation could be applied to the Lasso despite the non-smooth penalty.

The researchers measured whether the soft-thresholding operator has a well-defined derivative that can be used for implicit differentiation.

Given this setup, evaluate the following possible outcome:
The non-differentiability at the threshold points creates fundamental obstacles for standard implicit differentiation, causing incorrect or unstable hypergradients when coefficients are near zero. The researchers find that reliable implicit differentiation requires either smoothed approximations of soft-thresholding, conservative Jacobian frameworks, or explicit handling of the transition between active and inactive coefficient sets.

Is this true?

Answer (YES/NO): NO